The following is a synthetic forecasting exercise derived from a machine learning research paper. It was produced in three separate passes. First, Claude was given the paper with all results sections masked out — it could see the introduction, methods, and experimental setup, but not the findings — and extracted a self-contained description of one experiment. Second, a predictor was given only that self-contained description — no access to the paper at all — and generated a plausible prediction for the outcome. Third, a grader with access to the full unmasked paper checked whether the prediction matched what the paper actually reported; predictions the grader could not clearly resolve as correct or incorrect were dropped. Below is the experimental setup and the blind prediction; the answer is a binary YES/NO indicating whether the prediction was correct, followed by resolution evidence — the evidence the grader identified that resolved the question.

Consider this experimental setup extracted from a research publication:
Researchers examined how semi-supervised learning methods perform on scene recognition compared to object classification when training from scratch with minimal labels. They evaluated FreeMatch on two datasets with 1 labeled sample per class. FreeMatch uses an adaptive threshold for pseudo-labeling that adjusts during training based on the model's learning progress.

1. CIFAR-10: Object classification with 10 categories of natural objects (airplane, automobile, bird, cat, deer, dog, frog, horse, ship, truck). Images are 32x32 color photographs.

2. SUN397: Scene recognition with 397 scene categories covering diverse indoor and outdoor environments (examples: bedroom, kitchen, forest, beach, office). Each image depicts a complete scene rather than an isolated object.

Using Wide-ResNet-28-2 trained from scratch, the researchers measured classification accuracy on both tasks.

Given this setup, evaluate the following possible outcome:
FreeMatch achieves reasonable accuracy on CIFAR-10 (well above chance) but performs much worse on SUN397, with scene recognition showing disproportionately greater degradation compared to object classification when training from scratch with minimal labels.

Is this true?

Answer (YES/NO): YES